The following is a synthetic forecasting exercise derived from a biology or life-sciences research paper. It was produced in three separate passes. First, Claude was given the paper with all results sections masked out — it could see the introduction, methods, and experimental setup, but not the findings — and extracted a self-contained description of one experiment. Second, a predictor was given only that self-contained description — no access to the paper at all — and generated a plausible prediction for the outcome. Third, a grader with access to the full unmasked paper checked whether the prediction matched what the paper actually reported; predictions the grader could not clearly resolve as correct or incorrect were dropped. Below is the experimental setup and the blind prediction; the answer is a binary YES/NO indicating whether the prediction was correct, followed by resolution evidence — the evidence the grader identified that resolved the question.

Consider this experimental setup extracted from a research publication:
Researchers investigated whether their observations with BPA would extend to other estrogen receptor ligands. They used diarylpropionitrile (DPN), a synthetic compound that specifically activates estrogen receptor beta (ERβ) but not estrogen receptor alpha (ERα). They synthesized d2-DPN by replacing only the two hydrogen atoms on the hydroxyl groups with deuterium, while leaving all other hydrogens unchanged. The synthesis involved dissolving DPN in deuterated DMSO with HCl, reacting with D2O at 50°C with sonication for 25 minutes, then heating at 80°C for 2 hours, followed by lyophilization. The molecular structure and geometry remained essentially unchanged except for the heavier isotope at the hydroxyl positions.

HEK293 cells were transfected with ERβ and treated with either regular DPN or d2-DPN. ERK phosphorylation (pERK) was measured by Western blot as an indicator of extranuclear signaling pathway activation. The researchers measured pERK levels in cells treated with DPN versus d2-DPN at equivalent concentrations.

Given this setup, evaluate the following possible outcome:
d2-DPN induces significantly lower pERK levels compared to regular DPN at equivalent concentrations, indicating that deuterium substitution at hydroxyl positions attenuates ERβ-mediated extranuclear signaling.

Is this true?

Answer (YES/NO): YES